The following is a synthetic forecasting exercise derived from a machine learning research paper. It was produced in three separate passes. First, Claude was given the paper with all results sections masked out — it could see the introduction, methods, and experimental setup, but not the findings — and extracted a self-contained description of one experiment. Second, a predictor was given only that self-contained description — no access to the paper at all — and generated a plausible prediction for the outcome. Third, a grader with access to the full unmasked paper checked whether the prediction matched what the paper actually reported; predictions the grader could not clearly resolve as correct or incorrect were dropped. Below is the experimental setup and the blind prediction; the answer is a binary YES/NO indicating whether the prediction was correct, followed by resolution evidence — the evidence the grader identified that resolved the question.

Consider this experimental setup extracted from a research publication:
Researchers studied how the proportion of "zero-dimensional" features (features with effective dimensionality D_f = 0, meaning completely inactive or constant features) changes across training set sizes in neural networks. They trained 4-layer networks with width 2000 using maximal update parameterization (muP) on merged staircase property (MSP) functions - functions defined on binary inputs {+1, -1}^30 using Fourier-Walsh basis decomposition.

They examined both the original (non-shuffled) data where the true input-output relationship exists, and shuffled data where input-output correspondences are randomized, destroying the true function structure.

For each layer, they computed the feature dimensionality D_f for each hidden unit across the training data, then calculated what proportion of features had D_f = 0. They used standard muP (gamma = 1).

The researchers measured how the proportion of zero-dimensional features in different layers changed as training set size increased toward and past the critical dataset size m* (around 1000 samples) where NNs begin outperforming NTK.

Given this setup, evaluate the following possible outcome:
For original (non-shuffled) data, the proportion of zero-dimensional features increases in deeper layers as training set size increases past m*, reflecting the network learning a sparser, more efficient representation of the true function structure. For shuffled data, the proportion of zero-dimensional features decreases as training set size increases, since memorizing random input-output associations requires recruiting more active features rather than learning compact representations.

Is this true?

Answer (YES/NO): NO